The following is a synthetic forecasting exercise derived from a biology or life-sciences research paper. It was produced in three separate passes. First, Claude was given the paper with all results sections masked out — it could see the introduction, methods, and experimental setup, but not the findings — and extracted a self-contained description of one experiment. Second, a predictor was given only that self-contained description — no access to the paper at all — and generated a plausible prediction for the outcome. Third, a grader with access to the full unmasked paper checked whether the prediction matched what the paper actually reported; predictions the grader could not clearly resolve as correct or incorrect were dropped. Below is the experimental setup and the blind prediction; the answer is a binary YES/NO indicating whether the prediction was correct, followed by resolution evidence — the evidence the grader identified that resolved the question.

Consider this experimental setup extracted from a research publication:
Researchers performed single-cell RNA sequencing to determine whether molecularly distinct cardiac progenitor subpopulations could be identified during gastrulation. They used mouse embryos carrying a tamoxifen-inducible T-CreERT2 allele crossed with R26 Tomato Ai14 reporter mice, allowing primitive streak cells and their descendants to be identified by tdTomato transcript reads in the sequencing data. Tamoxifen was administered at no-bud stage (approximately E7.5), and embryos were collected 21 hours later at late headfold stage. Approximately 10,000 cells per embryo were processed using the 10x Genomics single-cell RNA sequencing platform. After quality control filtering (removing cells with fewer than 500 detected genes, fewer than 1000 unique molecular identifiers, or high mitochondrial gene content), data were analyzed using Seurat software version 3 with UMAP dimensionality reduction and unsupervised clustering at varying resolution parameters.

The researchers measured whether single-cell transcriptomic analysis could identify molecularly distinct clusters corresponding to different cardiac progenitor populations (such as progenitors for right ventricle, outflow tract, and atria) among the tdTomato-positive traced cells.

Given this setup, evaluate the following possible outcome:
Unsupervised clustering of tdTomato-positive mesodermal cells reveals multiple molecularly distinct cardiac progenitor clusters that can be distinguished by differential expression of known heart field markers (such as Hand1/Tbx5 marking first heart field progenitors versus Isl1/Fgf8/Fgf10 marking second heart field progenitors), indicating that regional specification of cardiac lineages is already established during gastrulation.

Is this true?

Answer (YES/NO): YES